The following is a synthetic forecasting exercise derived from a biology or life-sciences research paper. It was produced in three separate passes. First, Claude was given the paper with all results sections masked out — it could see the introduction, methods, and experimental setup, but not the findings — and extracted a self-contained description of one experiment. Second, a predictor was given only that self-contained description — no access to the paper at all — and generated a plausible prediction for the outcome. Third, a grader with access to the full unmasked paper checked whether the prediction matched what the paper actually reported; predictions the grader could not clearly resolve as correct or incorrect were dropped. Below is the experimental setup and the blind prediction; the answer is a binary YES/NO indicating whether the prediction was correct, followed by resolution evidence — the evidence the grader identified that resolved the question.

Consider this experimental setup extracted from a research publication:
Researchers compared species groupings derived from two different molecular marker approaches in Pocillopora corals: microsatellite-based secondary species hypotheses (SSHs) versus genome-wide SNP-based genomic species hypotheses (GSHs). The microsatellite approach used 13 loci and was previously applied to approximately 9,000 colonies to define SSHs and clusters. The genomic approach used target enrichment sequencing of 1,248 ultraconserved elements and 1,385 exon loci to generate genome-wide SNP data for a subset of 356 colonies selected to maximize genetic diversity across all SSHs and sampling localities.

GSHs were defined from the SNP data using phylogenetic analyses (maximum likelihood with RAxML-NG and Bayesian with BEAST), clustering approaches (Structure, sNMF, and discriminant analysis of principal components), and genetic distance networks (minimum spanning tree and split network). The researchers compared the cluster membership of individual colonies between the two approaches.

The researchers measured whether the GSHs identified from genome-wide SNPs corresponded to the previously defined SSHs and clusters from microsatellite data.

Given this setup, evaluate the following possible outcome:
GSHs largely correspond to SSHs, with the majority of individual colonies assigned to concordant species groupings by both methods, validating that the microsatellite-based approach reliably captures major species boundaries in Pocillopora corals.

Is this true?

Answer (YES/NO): YES